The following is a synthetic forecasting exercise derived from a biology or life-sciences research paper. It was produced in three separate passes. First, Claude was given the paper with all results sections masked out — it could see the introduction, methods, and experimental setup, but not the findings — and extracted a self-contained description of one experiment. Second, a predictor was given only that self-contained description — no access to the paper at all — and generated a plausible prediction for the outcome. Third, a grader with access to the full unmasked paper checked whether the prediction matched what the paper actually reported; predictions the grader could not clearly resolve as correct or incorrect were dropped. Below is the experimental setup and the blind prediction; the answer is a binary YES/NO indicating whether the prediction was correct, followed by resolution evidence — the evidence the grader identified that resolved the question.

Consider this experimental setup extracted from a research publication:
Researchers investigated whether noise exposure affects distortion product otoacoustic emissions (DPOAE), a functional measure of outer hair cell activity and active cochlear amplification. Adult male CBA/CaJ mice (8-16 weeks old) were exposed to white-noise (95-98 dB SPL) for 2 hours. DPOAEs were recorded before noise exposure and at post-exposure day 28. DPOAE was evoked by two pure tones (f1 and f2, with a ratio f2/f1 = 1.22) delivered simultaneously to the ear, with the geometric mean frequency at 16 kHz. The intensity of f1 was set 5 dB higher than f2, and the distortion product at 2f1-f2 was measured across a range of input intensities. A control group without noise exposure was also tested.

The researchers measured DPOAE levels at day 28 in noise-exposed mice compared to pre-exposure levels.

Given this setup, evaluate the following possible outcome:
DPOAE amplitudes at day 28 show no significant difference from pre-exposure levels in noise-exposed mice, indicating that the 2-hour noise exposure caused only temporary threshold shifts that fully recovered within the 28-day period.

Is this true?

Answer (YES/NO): NO